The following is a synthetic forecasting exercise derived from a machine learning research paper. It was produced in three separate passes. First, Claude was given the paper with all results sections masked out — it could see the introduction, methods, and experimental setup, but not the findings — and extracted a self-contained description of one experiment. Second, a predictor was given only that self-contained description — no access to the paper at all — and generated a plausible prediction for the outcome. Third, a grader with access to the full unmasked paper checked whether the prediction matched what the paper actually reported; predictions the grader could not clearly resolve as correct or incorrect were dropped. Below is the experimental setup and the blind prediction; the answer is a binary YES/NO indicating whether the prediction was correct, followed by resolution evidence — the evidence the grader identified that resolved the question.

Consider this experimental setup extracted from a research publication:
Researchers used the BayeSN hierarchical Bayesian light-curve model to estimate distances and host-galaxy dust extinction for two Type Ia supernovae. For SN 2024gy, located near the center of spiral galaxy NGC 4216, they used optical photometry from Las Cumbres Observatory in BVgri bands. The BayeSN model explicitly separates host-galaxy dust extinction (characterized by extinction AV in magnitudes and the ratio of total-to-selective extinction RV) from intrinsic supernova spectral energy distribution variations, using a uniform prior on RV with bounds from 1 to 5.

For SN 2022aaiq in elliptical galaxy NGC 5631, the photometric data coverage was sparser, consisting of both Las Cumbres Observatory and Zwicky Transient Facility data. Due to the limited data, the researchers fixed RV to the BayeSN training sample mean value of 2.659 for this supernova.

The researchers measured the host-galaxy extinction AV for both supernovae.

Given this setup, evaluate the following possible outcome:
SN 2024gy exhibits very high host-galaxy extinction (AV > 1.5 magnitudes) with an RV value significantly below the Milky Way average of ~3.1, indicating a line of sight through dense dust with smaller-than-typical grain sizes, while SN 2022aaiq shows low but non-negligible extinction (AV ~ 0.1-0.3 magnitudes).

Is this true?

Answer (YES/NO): NO